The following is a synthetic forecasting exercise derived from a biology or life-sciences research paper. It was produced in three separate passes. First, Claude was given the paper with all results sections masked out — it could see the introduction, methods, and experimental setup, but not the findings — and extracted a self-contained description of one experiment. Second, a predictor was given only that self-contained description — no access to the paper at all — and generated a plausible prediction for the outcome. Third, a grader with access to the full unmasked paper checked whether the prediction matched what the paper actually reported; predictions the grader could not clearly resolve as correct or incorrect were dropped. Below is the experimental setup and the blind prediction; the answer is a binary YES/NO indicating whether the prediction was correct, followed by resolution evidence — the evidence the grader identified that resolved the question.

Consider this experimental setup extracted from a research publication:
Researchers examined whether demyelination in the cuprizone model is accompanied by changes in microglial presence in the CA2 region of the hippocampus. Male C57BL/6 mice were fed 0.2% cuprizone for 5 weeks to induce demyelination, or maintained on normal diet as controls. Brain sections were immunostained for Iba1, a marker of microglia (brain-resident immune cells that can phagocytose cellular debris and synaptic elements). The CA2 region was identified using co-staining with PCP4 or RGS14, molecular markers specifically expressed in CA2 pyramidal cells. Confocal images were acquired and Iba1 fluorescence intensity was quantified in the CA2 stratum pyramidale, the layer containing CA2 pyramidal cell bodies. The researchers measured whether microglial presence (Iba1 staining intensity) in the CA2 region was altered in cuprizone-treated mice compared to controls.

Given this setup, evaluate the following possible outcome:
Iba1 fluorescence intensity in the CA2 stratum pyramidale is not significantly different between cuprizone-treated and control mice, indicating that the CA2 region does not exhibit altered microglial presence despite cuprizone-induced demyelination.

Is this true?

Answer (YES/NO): NO